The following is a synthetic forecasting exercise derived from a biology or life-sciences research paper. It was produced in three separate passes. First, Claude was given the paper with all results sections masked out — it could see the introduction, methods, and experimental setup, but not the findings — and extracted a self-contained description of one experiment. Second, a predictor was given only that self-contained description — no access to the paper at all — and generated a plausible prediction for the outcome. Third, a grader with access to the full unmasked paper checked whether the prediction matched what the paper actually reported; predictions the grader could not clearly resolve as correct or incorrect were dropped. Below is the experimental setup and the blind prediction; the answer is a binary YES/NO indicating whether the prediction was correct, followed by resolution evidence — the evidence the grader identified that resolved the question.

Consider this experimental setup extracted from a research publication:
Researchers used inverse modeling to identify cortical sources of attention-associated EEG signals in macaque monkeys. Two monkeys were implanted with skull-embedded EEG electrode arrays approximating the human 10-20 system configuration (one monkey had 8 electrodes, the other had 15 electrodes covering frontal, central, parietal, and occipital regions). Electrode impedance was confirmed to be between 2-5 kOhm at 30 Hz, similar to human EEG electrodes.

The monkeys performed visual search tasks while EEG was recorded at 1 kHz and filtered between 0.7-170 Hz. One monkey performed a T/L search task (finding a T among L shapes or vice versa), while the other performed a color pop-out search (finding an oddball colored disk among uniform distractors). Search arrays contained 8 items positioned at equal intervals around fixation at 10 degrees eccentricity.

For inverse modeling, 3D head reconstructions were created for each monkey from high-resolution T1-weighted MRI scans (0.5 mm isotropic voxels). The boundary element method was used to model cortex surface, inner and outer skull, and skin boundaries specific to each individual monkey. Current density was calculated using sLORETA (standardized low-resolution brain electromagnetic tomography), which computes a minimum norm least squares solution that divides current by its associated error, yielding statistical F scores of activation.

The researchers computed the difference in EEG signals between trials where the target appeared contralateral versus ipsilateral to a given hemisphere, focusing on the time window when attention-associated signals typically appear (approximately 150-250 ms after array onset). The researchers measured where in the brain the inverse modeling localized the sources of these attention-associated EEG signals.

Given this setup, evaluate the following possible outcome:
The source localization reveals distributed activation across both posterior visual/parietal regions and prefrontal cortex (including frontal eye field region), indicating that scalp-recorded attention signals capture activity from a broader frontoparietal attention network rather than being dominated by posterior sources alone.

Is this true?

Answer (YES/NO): NO